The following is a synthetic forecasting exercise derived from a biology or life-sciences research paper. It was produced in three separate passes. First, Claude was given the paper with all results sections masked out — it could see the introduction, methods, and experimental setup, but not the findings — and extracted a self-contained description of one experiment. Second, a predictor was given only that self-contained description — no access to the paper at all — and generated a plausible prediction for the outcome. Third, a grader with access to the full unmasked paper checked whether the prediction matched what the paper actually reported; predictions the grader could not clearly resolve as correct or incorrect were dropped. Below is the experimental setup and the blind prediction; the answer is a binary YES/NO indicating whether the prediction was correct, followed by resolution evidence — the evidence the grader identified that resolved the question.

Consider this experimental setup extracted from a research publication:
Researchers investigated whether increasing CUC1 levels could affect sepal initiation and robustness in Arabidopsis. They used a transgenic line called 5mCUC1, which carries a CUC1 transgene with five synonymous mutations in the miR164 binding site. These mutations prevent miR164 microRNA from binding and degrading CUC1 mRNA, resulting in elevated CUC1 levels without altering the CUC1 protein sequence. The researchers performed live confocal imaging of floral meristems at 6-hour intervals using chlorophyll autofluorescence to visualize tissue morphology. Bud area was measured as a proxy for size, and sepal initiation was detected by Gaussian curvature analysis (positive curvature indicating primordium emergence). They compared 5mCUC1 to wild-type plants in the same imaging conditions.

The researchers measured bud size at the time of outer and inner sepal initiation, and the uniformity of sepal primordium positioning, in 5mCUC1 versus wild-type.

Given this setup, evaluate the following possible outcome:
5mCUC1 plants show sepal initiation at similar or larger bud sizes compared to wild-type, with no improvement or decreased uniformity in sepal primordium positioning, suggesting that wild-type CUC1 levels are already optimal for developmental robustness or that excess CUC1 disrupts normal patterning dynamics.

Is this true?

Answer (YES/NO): NO